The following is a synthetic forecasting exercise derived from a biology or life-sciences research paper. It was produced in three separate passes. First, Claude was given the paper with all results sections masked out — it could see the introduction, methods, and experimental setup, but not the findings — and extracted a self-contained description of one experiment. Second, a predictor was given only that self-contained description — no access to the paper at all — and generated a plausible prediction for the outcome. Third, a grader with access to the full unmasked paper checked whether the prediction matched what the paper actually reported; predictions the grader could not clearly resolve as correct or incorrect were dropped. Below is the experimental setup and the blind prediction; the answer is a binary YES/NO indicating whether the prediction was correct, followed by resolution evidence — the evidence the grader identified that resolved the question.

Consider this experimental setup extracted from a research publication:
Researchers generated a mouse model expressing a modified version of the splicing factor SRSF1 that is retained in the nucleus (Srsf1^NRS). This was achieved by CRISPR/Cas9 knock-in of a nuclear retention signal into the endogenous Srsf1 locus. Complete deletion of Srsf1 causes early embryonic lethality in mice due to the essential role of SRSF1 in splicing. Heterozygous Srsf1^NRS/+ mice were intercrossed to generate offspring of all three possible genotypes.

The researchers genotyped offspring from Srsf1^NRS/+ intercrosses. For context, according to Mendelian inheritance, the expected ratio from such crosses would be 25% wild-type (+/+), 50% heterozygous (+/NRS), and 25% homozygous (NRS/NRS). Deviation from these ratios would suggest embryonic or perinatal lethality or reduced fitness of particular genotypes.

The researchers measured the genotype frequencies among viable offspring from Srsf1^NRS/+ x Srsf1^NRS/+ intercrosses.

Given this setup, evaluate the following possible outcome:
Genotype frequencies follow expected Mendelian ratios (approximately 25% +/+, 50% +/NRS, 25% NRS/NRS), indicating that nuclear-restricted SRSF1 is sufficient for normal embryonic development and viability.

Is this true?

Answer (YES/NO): YES